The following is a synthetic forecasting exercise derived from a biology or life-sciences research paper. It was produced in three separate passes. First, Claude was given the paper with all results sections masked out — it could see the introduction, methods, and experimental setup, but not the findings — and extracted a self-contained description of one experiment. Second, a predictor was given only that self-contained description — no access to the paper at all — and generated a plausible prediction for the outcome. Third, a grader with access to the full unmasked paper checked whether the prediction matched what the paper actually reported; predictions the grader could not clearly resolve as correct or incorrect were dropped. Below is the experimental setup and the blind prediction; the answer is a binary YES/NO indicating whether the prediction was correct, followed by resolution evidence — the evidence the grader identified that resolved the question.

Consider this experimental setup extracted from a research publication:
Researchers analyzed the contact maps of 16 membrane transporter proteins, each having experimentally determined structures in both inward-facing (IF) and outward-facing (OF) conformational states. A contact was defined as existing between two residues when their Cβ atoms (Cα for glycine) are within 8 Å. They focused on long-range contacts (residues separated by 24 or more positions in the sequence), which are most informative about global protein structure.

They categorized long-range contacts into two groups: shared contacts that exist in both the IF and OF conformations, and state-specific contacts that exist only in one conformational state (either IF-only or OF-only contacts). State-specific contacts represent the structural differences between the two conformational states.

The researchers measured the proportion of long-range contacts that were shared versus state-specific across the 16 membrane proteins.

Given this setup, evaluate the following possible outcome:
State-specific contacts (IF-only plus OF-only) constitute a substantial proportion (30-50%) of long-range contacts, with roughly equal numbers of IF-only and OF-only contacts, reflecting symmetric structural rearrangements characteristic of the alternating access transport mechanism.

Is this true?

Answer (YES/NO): NO